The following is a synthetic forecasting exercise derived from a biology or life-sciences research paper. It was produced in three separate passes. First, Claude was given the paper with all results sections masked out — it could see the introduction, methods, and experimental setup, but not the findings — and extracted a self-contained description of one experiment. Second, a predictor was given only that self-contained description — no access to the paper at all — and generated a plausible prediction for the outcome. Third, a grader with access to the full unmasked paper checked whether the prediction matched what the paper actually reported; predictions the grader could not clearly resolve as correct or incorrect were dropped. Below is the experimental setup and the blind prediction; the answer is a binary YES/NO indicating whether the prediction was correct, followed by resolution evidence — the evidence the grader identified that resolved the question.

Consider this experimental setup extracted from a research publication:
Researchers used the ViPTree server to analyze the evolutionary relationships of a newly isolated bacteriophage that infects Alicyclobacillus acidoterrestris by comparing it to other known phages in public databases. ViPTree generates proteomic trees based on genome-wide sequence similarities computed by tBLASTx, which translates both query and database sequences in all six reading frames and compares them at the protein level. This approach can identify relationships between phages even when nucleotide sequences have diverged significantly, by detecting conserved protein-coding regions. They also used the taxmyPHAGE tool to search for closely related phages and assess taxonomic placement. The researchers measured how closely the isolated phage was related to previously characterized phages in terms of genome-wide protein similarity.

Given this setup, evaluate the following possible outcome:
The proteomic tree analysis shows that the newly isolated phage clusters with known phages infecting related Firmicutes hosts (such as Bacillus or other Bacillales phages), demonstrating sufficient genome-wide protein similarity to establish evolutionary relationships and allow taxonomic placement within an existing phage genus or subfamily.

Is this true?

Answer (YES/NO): NO